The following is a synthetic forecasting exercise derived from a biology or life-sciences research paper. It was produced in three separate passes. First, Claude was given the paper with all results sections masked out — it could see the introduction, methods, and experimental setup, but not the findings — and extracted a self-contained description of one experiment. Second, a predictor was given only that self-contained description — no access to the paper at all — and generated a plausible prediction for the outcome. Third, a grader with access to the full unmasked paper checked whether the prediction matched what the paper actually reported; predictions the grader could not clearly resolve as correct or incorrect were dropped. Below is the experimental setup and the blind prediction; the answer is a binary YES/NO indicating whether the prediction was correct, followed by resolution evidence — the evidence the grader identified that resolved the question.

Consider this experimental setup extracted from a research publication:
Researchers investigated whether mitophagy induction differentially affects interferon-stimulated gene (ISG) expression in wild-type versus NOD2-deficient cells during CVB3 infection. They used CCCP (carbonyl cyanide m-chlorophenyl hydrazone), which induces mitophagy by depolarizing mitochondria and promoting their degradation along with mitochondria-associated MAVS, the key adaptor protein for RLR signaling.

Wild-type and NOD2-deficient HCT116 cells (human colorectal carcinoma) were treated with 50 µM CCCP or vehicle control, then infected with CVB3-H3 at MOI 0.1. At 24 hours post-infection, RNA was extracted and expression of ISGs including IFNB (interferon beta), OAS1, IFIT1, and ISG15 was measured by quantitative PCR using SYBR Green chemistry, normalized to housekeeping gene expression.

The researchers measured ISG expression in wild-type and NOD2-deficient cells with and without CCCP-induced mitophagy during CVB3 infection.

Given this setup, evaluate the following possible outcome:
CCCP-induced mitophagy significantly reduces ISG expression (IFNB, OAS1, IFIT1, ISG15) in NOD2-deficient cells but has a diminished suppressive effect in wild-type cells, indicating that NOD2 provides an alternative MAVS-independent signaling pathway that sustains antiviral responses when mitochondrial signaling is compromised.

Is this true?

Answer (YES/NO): NO